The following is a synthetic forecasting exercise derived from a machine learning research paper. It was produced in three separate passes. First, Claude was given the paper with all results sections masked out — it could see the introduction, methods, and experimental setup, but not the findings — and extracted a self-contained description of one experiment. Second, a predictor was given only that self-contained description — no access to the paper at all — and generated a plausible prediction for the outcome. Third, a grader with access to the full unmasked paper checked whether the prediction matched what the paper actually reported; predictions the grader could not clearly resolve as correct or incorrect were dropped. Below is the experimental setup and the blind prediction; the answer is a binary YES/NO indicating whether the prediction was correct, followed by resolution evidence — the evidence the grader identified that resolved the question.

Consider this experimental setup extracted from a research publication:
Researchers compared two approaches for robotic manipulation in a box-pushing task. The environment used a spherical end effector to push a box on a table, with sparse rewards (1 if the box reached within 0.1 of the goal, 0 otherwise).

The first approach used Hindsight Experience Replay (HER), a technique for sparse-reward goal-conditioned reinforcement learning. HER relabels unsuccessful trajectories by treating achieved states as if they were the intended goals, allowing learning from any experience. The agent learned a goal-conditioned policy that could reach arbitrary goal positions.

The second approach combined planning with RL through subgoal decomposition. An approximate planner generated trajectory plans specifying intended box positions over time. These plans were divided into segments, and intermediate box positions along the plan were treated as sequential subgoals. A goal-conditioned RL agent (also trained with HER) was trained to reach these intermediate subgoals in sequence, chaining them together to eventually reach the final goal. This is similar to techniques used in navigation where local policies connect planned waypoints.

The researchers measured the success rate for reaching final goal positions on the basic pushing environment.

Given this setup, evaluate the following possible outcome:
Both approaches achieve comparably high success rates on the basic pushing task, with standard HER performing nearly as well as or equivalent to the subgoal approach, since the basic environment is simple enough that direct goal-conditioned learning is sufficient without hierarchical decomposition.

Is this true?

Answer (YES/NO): YES